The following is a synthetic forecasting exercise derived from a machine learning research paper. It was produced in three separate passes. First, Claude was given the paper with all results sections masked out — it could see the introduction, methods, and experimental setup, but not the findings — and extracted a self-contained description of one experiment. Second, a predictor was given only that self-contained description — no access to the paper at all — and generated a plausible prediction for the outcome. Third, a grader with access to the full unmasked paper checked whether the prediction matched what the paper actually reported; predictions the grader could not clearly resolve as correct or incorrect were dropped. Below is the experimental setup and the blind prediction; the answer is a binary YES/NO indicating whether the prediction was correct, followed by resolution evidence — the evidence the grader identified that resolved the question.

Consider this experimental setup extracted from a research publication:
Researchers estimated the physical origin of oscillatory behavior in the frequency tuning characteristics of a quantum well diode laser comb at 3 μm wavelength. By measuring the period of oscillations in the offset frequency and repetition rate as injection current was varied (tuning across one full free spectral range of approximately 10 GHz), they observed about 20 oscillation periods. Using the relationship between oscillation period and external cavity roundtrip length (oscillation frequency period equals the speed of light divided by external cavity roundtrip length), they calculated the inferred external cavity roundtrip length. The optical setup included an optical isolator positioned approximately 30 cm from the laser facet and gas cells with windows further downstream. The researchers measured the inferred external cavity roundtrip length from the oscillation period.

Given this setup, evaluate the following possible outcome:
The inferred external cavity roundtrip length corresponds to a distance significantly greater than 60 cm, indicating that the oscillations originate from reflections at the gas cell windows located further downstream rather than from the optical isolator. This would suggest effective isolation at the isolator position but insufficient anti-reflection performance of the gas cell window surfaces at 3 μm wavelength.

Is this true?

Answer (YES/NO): NO